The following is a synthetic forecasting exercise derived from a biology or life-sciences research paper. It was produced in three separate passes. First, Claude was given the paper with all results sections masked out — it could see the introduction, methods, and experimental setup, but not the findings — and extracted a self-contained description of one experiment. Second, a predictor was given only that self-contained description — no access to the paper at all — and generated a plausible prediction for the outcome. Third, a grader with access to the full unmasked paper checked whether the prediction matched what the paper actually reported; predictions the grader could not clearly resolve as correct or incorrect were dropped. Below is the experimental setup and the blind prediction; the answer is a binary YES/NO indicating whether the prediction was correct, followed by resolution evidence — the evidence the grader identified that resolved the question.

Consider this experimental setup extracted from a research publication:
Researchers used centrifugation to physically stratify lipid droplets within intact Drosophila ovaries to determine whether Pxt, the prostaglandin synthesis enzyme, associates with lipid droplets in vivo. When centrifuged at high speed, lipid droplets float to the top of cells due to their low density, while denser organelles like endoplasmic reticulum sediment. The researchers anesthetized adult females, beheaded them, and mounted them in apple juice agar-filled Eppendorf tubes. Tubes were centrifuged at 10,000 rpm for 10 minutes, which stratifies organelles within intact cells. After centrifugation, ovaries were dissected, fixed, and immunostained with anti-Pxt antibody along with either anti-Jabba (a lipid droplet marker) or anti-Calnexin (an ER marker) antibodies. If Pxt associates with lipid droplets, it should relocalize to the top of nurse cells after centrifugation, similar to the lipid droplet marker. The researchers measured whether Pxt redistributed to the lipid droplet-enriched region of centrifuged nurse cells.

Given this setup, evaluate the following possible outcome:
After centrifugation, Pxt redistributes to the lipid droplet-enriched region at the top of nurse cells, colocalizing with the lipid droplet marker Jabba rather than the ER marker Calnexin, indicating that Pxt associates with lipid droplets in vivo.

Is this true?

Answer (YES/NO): NO